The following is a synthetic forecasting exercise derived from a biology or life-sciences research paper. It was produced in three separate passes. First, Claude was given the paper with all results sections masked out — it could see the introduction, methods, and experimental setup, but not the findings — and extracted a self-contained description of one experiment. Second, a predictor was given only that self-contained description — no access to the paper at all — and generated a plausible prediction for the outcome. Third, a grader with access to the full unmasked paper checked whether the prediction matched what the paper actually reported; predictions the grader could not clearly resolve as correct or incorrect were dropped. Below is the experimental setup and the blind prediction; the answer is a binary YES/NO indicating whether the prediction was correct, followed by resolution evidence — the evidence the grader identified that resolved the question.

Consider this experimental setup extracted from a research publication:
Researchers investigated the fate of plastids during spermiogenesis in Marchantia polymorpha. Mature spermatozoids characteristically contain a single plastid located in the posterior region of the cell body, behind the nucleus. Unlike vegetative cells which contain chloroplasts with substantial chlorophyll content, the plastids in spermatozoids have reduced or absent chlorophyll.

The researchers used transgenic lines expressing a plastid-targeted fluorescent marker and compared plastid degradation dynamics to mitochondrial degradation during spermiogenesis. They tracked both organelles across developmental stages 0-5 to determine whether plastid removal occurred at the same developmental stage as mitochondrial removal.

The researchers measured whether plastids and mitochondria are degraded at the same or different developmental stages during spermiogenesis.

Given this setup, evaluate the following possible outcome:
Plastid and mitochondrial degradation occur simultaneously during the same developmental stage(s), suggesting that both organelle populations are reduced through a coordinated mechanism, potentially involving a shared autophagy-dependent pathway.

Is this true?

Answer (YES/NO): NO